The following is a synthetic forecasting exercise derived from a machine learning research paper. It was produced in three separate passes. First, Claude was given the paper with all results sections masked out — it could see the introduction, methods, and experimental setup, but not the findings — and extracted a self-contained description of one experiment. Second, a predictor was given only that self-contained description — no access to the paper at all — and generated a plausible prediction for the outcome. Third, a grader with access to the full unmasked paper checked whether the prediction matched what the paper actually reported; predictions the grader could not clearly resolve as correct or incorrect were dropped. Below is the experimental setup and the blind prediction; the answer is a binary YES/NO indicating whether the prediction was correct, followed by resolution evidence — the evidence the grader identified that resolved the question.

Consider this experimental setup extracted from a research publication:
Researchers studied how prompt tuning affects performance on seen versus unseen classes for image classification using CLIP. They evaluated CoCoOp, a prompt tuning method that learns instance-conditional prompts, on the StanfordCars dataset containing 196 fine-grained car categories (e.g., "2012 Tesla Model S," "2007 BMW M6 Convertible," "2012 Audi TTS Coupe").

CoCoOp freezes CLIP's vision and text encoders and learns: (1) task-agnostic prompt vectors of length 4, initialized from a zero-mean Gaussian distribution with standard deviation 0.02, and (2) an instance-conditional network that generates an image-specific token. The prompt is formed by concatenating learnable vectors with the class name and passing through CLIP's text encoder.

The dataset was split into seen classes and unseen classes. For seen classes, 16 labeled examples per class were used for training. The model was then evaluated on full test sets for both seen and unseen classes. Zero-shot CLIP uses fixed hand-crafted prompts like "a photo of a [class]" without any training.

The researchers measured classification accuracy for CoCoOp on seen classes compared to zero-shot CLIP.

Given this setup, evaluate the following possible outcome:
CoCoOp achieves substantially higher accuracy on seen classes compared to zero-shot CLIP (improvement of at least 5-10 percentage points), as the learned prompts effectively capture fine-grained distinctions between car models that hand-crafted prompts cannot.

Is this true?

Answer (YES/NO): NO